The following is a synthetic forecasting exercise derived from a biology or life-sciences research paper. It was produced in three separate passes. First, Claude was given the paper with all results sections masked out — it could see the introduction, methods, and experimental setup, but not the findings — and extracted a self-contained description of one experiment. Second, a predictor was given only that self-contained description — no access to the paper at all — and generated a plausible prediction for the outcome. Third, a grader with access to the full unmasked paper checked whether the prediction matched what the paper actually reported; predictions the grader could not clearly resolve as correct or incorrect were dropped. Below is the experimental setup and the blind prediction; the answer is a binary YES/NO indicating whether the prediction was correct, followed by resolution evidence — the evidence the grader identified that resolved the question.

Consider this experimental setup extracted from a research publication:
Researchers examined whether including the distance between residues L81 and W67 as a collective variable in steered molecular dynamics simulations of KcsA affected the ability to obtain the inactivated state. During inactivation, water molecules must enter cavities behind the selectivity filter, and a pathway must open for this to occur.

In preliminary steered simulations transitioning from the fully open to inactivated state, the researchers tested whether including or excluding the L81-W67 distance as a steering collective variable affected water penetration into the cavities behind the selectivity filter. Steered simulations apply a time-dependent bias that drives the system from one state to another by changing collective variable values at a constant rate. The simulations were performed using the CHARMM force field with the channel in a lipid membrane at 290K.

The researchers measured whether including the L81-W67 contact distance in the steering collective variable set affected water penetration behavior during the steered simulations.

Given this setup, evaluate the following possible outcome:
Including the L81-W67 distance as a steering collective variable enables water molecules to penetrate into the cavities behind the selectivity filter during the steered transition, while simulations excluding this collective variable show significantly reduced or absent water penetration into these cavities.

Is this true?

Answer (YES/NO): YES